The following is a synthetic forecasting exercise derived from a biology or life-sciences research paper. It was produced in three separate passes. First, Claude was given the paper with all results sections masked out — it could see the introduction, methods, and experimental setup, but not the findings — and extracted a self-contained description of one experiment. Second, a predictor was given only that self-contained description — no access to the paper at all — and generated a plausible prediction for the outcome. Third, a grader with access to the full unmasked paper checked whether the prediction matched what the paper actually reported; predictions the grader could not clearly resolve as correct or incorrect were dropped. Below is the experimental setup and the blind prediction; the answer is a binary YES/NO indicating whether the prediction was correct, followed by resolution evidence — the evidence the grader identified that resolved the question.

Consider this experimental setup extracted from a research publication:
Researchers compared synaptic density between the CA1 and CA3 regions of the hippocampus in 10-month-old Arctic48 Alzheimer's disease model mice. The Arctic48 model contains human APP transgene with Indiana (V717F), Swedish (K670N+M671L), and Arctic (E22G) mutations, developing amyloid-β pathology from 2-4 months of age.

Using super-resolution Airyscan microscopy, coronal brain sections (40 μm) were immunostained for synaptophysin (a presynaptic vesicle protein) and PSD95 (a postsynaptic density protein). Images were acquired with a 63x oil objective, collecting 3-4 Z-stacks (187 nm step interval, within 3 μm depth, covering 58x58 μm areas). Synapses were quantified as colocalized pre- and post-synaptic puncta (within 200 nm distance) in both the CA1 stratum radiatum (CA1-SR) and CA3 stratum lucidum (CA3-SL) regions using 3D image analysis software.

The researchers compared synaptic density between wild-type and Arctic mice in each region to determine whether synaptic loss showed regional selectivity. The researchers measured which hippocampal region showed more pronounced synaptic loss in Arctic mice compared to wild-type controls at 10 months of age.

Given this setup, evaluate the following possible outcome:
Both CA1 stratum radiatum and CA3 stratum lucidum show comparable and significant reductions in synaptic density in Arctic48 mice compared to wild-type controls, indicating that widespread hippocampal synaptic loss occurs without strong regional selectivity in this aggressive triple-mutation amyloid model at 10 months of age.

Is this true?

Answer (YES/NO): YES